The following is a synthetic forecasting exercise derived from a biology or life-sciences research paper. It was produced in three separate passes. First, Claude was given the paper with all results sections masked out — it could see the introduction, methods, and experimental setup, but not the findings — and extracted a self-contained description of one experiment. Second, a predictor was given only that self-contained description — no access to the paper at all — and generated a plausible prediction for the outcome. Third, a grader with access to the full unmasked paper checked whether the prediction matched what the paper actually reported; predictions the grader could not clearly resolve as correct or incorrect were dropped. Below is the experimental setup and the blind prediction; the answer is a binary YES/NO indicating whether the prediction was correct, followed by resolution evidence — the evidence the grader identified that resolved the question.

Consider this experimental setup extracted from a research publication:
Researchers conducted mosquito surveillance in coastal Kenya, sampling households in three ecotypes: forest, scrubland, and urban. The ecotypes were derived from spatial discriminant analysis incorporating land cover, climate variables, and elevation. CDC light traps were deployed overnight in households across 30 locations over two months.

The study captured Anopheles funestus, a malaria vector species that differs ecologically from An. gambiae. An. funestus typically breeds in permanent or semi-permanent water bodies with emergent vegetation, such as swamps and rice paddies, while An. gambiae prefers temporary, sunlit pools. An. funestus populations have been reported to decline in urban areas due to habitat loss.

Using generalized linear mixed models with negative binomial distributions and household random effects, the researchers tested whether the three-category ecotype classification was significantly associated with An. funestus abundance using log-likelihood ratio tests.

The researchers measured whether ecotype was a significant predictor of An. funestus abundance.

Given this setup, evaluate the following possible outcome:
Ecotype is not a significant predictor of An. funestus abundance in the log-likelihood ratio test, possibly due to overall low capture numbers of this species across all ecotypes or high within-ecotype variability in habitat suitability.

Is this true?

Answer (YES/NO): YES